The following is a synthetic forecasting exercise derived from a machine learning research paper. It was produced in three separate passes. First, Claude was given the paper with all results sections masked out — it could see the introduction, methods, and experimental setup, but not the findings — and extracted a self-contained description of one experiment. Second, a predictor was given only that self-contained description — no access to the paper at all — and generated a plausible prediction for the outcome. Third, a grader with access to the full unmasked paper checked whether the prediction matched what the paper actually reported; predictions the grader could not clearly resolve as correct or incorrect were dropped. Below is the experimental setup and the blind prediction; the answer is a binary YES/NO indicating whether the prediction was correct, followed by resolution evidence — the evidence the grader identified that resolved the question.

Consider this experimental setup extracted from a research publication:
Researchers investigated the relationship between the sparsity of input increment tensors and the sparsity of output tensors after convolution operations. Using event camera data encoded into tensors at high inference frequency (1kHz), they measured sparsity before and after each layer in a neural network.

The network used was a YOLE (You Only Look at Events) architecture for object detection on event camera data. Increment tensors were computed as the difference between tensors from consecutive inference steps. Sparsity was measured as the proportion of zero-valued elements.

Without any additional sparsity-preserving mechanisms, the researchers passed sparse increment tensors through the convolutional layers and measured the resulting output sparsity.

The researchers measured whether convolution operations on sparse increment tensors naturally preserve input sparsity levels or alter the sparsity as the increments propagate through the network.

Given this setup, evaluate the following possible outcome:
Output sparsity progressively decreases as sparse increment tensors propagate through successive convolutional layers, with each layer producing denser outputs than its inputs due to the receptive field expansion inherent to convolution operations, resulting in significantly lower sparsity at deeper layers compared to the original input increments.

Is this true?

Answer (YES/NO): YES